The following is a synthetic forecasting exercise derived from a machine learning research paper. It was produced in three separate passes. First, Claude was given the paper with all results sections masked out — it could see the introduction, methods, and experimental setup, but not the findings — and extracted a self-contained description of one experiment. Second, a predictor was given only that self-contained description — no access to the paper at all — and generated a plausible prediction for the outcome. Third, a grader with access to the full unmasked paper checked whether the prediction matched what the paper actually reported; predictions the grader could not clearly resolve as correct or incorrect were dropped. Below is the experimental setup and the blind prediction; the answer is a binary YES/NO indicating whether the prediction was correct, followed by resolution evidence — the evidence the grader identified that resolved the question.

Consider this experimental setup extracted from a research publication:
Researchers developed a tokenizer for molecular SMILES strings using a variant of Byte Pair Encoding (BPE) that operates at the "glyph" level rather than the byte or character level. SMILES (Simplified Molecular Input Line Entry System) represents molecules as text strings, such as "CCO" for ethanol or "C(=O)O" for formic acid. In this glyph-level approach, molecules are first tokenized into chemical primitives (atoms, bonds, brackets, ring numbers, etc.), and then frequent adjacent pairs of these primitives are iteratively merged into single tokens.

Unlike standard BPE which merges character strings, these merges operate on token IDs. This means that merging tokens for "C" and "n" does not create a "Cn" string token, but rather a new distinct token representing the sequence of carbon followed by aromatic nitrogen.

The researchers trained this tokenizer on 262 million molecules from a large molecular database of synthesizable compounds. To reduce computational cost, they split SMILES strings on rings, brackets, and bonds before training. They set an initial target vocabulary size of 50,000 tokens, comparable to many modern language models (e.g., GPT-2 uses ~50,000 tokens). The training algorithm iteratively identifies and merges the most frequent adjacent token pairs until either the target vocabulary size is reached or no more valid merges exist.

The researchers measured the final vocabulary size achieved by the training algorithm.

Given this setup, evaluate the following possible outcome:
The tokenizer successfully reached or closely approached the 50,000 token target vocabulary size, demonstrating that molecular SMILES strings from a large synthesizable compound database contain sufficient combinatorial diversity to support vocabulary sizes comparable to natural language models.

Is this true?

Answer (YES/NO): NO